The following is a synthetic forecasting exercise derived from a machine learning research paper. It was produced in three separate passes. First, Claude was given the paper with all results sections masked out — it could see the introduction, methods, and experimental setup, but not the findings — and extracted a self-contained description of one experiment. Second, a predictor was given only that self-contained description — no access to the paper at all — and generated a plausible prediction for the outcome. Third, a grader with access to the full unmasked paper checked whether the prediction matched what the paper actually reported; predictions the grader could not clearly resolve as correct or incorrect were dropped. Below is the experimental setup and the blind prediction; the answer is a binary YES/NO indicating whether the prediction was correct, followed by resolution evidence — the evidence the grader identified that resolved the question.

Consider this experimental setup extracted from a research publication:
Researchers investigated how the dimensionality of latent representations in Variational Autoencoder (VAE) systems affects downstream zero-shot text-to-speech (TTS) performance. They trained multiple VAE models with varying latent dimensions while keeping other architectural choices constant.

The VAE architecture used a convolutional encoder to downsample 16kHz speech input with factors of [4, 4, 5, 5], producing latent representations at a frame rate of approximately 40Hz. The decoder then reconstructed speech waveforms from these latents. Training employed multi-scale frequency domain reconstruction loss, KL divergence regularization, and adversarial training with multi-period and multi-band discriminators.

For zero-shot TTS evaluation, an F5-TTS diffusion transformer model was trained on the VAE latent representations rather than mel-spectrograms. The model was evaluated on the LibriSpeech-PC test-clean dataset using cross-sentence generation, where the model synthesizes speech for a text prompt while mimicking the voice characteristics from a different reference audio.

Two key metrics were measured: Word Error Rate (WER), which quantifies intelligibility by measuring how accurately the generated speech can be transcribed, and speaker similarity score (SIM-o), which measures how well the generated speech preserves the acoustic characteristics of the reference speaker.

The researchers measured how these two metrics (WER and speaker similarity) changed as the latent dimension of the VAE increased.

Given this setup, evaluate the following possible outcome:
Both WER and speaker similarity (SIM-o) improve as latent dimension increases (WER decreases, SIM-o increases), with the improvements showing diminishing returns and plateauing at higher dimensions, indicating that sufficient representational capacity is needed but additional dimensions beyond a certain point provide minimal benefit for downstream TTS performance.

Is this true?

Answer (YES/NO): NO